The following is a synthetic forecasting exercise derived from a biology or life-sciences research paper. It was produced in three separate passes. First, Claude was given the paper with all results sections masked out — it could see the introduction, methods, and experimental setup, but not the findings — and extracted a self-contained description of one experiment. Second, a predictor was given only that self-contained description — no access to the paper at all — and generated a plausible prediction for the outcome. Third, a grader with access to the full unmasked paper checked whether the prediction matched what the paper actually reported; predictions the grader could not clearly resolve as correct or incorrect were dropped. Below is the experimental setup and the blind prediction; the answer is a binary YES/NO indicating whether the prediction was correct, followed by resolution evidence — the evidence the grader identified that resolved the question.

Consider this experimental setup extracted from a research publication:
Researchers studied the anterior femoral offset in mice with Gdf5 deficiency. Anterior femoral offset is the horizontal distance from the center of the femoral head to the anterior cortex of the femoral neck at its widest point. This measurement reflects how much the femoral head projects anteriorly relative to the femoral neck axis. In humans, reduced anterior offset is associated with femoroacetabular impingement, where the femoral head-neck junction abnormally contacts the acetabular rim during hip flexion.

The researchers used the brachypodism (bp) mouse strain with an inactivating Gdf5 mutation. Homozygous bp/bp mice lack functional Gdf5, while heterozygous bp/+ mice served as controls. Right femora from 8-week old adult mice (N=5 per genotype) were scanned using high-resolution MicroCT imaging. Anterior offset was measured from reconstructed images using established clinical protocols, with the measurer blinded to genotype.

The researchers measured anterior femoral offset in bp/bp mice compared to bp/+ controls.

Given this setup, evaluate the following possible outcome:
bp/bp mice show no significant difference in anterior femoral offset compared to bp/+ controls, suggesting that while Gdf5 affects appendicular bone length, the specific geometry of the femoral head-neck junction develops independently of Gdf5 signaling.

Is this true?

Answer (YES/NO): NO